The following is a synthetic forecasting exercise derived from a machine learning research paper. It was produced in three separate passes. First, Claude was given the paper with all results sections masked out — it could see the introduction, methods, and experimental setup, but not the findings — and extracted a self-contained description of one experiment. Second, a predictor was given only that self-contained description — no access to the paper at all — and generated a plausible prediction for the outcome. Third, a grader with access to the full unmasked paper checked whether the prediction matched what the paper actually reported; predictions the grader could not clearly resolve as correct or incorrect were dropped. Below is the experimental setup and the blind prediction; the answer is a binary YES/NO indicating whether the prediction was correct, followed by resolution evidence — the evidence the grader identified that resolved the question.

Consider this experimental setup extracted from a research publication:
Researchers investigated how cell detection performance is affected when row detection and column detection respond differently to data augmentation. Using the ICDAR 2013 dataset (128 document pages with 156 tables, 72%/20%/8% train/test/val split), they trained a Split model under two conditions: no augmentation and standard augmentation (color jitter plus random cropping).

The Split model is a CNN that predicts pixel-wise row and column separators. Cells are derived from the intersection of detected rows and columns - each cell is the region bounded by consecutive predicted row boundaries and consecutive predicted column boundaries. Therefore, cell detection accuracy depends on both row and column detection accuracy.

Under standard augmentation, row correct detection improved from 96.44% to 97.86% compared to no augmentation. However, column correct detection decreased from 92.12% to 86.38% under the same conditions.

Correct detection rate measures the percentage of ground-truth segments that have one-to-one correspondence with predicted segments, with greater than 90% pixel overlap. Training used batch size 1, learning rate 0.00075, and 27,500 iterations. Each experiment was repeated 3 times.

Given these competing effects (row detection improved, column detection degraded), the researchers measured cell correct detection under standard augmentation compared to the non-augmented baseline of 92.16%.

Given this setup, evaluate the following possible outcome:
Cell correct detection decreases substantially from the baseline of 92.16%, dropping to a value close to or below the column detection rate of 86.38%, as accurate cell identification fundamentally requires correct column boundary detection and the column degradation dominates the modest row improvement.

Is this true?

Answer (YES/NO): YES